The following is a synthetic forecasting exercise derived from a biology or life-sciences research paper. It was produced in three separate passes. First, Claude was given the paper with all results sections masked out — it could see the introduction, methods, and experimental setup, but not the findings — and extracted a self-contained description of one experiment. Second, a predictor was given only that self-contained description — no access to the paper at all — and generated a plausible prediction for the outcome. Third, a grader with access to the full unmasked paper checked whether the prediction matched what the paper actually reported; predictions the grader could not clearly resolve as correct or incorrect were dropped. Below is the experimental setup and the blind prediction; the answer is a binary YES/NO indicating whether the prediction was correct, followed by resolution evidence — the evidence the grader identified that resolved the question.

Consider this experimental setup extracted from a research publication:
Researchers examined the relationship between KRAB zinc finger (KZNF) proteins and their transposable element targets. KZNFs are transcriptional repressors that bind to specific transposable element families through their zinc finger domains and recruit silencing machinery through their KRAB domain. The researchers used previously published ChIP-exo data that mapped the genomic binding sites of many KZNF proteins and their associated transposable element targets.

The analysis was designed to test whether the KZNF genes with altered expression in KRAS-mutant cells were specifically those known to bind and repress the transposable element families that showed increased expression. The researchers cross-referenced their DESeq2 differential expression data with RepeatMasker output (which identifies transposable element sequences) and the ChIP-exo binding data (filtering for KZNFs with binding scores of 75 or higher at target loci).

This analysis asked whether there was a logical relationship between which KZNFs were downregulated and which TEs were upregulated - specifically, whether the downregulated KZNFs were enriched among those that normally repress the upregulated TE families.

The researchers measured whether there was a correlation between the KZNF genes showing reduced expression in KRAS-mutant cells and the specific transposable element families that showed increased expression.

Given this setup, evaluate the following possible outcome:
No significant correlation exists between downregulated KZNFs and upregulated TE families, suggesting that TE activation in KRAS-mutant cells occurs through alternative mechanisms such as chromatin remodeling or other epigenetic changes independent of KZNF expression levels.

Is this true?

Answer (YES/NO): NO